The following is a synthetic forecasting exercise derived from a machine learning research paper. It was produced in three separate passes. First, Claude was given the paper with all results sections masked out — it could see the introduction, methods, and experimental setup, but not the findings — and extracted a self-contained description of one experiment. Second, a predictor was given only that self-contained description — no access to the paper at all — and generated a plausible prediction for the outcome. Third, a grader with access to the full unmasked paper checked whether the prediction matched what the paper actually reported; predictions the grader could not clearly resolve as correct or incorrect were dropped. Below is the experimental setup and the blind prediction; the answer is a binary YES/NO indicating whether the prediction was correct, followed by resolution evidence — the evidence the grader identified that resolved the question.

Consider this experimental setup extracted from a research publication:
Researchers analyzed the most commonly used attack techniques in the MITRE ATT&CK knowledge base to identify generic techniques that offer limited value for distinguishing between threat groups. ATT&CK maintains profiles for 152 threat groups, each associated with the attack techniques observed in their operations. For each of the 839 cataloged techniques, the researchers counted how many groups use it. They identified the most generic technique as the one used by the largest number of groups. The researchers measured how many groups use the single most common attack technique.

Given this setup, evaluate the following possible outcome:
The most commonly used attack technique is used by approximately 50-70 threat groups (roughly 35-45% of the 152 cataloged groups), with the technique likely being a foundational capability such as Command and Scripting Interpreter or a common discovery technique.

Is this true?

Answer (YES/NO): NO